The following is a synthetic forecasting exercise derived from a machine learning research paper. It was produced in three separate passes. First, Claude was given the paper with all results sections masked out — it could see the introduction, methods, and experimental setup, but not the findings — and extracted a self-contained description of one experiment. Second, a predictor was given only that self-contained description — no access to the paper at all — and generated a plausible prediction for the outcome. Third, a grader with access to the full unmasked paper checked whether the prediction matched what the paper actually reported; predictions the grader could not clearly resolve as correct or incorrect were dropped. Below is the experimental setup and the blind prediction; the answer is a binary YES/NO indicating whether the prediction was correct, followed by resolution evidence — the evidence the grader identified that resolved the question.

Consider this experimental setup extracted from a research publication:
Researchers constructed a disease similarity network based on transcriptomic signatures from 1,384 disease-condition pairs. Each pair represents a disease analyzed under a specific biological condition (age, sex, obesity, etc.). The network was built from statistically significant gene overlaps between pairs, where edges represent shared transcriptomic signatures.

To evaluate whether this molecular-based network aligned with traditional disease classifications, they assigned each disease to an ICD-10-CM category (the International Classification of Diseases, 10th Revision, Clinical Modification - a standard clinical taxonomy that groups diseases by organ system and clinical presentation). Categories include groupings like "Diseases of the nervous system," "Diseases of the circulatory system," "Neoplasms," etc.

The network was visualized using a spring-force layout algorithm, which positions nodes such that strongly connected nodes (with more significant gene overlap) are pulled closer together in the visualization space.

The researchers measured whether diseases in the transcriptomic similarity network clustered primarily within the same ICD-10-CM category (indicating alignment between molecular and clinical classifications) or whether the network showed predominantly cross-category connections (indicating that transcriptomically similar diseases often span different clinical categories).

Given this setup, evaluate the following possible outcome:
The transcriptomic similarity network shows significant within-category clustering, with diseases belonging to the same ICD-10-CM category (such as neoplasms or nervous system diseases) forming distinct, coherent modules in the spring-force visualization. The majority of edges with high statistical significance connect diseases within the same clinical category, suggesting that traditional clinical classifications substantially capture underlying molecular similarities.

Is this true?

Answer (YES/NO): NO